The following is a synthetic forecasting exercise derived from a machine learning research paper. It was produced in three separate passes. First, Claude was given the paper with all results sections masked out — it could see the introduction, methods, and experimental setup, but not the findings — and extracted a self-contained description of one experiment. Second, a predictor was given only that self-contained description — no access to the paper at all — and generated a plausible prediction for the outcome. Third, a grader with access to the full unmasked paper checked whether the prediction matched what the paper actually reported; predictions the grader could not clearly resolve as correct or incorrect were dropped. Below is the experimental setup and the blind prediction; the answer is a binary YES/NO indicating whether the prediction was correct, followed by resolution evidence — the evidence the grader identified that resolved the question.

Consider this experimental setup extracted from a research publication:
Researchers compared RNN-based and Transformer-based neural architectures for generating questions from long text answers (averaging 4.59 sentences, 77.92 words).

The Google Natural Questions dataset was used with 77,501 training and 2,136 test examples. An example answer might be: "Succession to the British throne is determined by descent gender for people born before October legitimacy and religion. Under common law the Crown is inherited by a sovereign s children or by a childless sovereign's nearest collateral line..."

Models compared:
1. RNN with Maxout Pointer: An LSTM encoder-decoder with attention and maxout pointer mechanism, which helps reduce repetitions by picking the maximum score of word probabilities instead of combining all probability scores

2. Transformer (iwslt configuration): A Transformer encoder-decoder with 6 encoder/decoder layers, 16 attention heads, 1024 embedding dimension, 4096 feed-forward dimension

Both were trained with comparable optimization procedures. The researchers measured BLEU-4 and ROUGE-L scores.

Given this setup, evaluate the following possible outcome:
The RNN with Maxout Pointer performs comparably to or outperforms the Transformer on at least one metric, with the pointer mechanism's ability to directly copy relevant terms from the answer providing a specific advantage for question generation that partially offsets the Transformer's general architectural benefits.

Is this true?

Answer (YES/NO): NO